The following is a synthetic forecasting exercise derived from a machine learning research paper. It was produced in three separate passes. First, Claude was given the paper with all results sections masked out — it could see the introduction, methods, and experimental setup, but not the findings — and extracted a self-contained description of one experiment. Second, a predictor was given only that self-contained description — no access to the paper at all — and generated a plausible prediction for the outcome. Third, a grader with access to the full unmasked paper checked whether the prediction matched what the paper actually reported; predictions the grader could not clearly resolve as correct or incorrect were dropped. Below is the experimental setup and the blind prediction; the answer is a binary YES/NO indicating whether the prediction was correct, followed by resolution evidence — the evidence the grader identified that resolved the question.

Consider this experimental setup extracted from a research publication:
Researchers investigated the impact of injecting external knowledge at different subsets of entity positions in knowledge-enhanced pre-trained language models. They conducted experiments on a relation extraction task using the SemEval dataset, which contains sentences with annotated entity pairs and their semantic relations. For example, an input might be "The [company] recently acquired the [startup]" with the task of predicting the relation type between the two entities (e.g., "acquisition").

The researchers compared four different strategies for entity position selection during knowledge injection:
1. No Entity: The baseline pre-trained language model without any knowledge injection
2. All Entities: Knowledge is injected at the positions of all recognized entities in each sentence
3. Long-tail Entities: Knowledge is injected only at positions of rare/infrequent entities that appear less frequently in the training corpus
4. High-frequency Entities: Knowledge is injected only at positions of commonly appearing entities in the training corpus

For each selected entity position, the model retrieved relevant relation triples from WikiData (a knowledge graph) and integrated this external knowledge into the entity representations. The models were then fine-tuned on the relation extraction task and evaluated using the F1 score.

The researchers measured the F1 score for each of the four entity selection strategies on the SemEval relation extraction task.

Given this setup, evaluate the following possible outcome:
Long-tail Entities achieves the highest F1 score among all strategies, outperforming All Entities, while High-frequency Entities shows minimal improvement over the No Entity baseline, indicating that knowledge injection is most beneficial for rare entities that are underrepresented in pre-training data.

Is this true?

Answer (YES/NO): NO